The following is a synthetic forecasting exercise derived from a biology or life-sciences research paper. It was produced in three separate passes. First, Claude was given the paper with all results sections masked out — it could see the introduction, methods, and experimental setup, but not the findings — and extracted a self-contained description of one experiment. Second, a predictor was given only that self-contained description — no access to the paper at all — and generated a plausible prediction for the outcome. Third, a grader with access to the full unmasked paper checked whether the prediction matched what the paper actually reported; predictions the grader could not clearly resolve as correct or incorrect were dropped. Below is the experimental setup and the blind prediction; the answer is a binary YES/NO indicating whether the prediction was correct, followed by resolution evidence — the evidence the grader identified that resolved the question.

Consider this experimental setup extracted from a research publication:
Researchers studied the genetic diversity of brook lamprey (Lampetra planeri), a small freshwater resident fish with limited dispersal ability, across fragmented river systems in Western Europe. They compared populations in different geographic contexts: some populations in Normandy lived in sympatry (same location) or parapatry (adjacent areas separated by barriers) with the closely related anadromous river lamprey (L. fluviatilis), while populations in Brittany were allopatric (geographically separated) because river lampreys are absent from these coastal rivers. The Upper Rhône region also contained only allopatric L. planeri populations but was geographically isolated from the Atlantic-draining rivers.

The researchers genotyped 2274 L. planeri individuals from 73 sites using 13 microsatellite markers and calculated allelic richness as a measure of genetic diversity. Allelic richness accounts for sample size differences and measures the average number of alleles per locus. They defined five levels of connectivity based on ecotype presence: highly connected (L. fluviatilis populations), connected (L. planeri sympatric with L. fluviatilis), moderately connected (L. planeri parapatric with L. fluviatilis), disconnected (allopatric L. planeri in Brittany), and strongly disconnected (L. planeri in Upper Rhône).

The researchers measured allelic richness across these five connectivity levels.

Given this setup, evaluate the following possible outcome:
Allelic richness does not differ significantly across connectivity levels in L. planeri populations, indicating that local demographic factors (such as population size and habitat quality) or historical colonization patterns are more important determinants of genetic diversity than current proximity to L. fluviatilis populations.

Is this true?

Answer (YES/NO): NO